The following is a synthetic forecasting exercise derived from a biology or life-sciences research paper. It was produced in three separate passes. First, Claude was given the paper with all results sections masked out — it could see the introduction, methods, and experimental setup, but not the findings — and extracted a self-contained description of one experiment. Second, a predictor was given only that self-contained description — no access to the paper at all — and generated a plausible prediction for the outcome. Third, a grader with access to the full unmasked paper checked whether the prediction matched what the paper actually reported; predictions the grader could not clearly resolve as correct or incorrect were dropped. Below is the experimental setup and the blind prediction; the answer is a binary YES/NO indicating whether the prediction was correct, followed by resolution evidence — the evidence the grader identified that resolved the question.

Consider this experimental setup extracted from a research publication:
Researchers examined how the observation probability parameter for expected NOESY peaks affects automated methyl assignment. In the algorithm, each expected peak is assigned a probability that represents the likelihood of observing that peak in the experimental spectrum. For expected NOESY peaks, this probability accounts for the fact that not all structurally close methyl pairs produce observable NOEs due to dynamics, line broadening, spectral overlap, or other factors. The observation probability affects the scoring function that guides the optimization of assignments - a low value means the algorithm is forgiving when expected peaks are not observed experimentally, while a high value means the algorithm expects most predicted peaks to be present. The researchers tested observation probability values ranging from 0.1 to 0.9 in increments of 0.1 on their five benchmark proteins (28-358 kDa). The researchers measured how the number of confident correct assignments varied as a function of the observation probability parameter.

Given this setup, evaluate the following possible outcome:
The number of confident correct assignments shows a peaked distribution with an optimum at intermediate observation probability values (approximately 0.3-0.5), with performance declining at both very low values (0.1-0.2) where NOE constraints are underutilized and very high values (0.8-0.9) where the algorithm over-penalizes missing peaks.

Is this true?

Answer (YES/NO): NO